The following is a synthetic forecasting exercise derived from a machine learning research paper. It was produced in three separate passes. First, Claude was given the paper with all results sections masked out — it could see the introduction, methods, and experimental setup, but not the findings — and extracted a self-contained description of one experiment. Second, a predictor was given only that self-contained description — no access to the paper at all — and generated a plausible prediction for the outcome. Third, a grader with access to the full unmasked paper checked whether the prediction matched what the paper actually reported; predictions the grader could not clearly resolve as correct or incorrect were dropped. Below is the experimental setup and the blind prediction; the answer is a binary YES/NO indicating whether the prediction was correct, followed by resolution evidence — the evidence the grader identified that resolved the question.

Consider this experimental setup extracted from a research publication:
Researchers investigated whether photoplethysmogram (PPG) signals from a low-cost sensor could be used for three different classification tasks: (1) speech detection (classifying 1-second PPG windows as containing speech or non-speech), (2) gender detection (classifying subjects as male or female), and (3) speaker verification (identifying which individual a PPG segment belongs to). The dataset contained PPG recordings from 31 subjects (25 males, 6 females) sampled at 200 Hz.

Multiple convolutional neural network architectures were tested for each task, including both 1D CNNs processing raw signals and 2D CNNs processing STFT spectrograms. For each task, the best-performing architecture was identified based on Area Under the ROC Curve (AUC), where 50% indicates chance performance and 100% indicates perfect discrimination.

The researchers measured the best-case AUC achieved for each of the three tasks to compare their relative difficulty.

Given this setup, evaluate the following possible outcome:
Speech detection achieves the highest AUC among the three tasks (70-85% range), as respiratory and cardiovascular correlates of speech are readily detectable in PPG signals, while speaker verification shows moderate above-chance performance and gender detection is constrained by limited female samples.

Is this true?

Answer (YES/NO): NO